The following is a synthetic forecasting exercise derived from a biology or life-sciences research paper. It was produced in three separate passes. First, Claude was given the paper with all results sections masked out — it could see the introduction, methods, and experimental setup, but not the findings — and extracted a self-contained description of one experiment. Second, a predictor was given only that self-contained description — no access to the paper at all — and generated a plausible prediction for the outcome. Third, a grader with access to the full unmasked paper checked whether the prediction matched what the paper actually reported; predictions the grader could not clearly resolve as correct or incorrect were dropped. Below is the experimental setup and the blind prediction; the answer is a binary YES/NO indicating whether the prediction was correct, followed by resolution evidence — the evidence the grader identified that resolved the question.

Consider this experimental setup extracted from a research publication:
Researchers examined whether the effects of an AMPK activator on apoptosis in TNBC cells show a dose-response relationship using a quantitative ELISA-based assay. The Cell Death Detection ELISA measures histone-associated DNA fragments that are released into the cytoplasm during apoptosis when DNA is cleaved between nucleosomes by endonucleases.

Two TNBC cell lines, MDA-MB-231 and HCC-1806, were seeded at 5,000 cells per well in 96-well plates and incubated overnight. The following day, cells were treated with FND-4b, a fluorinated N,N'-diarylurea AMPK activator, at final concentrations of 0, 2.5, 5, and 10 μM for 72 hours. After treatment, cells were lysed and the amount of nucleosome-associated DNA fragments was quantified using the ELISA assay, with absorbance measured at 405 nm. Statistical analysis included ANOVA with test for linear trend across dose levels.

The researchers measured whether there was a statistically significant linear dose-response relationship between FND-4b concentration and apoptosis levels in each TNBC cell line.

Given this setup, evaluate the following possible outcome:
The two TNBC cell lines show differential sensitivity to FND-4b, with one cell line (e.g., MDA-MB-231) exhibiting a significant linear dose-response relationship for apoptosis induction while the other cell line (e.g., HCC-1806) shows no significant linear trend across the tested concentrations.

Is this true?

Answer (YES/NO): NO